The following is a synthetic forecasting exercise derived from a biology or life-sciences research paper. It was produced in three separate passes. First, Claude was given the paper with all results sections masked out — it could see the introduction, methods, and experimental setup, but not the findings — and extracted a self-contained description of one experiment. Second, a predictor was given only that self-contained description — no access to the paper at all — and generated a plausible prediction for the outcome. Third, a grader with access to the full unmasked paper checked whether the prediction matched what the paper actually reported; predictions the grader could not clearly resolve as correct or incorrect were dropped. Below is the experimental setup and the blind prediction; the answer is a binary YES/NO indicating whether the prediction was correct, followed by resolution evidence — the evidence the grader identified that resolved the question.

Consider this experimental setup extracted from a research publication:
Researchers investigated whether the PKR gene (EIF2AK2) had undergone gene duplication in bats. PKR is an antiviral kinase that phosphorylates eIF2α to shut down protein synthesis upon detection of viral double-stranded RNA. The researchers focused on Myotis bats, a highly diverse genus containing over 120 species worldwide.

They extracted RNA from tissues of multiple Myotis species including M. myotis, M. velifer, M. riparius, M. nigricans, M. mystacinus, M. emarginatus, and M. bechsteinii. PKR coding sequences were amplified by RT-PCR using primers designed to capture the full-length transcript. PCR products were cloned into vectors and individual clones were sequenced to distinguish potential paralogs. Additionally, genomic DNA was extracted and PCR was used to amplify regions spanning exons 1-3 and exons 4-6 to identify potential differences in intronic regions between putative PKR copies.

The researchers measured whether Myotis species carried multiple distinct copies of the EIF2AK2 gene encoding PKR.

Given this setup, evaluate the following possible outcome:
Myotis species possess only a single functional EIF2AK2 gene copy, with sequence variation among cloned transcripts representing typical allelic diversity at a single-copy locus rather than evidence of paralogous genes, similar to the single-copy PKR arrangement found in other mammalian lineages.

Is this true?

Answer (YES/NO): NO